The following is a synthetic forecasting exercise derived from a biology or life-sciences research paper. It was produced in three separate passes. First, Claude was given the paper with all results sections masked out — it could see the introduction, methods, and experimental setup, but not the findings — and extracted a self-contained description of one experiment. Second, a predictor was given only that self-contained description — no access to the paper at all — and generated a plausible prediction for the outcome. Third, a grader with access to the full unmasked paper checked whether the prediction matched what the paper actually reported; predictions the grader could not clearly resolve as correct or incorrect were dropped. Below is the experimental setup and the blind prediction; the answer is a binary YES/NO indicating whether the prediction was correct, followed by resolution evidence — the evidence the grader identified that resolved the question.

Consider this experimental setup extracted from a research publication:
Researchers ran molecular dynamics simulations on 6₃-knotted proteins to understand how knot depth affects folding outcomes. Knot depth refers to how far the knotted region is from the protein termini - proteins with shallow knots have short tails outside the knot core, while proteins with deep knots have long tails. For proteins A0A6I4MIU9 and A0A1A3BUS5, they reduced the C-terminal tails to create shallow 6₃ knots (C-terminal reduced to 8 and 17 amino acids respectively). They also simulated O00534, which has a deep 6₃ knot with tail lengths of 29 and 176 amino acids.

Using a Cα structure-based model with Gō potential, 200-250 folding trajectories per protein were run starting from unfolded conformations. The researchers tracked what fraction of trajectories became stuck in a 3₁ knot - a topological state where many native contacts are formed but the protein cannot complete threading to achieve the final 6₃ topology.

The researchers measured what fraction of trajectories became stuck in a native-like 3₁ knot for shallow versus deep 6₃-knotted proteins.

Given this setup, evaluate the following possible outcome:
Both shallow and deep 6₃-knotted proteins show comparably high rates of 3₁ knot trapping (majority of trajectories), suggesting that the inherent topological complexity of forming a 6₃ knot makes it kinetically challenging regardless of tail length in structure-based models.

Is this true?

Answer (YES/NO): NO